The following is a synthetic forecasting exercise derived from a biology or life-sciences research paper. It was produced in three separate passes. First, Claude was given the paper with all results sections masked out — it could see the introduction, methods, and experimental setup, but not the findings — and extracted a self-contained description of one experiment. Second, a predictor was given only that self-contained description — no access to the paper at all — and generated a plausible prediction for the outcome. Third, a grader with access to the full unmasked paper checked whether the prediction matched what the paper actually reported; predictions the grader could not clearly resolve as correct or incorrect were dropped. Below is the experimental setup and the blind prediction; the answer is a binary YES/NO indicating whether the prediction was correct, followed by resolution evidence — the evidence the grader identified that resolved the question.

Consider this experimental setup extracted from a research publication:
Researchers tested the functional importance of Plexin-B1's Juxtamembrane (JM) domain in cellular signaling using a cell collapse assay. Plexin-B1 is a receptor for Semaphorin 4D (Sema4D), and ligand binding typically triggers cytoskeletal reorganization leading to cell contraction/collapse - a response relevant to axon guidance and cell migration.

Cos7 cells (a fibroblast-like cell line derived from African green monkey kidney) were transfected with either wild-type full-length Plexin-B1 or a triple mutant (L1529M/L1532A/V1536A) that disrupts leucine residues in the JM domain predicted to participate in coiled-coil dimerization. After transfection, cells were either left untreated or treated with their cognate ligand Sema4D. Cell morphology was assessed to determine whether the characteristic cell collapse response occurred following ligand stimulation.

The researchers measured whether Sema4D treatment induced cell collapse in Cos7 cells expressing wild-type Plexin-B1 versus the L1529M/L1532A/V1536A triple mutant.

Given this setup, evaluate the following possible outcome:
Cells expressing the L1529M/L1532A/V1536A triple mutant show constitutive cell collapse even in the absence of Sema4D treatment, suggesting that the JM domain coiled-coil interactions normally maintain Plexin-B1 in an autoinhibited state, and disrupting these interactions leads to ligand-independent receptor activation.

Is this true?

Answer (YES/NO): NO